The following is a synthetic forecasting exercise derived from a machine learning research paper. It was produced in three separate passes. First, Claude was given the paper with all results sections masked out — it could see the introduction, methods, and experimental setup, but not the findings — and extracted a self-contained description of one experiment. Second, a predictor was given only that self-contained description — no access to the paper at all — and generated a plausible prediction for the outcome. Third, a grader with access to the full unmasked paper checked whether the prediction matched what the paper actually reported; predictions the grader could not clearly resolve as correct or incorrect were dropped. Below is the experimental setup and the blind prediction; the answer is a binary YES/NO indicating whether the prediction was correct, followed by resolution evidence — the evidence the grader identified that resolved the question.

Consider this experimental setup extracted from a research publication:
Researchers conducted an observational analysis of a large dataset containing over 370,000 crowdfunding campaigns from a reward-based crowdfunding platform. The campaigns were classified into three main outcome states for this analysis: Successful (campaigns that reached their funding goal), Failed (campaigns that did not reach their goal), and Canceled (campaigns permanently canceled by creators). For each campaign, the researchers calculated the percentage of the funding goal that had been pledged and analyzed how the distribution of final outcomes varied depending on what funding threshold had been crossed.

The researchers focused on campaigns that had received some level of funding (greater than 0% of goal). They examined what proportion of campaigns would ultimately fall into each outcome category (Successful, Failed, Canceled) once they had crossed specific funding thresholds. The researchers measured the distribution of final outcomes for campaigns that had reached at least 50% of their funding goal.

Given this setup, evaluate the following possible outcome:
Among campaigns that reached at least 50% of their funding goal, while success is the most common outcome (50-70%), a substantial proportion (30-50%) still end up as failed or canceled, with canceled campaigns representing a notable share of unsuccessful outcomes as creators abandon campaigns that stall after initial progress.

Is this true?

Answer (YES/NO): NO